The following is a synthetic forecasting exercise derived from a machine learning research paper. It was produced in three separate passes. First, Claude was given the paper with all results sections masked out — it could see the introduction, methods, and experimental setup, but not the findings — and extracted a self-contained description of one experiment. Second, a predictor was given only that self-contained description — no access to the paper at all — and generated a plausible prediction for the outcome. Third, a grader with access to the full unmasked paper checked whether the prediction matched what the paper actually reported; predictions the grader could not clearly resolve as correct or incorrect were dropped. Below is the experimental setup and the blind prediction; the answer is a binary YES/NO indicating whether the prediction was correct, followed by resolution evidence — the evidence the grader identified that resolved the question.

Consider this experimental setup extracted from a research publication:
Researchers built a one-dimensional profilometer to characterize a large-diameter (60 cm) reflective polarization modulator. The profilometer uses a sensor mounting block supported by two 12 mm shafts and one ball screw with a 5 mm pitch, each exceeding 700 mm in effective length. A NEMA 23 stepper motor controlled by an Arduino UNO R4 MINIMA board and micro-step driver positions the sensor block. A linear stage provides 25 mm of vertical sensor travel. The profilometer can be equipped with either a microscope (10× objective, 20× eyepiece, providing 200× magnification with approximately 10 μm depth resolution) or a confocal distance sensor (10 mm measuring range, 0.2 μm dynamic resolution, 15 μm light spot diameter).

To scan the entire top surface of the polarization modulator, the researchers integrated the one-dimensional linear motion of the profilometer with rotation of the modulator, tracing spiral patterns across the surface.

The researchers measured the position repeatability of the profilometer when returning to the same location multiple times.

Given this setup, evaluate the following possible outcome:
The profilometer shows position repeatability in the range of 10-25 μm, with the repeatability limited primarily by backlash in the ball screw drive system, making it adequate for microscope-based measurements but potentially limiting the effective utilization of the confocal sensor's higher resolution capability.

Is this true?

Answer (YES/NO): NO